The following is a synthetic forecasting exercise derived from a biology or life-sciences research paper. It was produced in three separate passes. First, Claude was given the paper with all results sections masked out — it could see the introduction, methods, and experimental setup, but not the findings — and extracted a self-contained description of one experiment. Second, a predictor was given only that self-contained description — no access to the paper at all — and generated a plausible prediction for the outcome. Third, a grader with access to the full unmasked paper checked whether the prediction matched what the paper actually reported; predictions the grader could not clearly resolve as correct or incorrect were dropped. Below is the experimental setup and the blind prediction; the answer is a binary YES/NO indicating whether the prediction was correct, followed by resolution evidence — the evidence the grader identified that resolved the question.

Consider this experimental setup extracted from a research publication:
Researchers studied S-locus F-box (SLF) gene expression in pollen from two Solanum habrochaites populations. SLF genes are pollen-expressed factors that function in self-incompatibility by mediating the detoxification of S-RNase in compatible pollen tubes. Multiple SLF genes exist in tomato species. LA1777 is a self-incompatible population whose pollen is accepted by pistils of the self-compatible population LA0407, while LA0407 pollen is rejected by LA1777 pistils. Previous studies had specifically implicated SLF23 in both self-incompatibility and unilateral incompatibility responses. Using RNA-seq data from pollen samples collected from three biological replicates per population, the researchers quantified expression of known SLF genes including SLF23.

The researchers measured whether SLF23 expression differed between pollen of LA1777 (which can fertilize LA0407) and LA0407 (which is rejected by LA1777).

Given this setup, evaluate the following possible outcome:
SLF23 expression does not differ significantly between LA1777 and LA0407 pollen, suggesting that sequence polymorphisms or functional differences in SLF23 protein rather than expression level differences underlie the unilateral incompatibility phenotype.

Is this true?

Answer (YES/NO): YES